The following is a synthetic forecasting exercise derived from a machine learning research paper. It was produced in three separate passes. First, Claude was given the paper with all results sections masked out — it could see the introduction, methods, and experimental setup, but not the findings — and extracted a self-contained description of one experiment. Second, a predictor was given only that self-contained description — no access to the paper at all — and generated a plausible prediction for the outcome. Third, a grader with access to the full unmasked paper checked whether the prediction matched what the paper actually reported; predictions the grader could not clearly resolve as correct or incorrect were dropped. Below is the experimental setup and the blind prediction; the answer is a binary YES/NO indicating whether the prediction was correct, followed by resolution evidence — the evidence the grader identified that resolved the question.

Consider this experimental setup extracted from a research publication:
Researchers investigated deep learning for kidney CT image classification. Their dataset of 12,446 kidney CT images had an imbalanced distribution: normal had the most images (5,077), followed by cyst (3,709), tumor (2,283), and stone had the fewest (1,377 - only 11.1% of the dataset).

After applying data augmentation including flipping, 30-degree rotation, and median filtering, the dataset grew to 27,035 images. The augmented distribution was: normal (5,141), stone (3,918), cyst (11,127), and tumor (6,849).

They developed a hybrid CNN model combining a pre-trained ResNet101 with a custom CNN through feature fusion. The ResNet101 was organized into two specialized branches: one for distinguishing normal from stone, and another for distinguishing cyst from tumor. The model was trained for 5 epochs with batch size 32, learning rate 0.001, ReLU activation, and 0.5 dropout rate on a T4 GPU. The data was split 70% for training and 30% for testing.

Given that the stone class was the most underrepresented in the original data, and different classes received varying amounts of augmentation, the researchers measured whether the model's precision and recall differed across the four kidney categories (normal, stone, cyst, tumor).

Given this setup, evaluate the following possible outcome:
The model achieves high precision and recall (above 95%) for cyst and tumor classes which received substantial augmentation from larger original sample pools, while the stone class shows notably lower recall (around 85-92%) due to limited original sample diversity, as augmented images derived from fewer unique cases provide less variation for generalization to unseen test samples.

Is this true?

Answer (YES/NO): NO